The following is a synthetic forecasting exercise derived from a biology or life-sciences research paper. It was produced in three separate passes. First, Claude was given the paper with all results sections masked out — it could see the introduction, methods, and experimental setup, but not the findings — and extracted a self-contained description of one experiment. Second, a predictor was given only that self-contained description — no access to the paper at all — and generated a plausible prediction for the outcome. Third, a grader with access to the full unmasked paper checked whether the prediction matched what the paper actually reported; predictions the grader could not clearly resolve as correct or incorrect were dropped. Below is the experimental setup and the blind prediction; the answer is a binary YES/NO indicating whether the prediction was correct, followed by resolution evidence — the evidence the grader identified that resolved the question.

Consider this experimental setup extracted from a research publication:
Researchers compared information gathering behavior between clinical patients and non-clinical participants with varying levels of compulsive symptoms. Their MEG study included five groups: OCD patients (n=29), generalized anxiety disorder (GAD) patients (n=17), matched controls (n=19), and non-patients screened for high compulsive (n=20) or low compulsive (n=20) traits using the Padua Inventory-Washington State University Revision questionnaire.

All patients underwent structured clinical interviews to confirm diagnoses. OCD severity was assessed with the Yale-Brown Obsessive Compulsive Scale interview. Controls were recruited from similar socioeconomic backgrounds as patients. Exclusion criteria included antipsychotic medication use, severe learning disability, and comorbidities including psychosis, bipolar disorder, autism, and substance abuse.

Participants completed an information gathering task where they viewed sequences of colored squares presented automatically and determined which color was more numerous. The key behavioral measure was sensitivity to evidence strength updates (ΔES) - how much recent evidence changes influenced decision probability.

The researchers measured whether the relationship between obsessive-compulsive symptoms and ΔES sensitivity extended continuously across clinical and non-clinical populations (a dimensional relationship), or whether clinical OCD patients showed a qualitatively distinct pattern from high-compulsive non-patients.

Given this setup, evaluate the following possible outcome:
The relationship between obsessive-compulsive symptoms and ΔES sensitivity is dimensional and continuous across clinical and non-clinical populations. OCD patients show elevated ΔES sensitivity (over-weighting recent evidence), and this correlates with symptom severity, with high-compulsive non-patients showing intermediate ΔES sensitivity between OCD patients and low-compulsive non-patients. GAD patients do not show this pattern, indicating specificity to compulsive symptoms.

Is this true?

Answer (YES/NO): NO